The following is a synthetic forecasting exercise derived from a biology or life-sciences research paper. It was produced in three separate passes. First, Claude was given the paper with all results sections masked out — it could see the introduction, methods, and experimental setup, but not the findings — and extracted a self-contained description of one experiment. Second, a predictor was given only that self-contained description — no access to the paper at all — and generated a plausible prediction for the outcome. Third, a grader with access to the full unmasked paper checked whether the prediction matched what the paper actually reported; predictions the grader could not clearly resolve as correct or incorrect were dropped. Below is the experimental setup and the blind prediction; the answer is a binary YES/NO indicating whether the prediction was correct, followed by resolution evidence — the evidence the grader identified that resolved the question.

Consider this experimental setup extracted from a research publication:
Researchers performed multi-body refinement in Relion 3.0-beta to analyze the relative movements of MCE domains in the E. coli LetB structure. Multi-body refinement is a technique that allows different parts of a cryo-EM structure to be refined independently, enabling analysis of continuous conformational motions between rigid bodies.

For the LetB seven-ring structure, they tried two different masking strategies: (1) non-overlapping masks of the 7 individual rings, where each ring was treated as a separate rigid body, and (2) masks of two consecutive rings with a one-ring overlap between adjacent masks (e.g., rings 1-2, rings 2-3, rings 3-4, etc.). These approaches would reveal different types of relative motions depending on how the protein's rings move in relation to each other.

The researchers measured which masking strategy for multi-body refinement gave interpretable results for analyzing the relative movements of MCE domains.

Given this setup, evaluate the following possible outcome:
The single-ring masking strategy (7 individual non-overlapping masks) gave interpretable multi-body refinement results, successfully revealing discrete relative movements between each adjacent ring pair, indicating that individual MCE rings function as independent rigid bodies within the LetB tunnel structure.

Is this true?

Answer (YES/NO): NO